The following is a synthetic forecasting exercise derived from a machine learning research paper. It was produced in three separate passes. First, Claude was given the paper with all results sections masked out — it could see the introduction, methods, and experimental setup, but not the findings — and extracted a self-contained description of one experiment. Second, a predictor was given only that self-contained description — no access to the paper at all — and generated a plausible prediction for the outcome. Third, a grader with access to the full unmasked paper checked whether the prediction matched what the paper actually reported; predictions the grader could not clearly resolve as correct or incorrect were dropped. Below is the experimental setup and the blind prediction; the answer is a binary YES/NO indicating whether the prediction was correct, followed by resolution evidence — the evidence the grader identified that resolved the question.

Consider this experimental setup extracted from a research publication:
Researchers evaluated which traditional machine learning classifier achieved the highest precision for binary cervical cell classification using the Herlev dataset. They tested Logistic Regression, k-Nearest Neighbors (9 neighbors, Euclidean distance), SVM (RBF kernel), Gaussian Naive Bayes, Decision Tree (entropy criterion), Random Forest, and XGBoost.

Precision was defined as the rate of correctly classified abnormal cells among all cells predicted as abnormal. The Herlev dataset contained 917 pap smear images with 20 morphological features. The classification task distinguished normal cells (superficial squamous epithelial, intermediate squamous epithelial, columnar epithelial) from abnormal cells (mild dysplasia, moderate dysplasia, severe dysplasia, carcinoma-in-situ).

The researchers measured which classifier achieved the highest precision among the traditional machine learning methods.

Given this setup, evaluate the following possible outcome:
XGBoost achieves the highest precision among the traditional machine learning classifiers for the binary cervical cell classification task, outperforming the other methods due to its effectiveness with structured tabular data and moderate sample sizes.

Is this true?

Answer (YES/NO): NO